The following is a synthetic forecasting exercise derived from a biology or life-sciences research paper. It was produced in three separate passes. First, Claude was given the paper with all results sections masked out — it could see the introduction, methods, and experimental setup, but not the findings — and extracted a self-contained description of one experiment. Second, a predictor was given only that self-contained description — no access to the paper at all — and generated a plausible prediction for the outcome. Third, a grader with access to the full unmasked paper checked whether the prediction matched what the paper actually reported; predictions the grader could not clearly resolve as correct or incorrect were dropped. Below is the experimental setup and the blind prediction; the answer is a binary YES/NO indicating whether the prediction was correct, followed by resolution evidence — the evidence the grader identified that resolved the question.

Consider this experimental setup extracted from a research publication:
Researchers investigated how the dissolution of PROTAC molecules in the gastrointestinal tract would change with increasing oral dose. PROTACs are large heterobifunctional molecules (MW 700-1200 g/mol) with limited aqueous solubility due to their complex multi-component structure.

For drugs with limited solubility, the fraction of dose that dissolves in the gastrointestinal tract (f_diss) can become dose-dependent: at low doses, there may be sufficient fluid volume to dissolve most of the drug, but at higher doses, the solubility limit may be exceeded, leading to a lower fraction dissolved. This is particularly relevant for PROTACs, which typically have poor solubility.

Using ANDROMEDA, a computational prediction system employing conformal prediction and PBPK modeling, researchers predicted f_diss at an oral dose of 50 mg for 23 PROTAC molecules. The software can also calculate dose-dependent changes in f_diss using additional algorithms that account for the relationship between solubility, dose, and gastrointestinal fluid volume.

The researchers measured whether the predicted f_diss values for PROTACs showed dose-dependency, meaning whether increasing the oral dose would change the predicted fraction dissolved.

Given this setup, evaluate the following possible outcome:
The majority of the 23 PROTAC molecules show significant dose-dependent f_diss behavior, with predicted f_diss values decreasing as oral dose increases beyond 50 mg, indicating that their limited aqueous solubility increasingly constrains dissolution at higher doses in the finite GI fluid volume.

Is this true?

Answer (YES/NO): YES